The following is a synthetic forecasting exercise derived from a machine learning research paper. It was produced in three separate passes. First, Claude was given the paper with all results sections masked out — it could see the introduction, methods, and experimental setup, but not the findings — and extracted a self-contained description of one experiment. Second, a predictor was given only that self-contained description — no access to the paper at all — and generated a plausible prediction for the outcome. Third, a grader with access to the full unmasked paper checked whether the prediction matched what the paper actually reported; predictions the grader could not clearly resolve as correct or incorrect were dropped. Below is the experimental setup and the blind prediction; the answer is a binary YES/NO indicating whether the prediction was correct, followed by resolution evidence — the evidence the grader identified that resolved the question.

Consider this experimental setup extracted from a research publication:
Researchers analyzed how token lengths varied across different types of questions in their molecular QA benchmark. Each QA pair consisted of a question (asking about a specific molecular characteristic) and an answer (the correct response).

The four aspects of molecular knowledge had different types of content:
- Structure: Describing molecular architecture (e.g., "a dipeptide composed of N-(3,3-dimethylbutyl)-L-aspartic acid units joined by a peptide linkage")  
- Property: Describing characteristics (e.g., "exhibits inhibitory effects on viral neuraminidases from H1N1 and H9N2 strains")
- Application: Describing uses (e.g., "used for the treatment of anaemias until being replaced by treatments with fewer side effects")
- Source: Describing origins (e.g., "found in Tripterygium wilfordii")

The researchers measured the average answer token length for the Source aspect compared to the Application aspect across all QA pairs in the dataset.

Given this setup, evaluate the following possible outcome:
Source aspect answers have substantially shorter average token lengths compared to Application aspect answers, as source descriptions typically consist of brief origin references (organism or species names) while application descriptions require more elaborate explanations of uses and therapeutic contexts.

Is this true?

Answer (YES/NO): YES